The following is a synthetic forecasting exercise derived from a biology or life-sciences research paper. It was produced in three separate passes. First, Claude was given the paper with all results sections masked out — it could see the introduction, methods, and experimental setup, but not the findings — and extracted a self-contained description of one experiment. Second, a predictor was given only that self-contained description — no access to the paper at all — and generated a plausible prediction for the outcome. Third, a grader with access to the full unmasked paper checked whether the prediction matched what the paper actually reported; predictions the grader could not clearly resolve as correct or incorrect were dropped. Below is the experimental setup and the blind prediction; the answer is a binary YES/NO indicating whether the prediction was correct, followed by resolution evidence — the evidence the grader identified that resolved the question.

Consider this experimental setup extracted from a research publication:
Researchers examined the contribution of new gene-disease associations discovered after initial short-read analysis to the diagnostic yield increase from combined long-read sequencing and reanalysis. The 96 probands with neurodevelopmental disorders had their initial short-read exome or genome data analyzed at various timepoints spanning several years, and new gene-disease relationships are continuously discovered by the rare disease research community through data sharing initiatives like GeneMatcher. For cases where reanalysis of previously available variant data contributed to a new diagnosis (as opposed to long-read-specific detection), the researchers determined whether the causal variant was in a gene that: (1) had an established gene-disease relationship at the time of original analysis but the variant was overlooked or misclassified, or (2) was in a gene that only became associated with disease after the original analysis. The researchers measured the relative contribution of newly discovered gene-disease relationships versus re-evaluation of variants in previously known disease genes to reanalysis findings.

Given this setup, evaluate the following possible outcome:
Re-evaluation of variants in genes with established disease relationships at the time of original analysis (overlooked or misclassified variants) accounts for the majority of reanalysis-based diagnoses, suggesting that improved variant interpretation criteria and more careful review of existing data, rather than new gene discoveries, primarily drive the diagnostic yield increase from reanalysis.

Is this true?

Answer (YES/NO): NO